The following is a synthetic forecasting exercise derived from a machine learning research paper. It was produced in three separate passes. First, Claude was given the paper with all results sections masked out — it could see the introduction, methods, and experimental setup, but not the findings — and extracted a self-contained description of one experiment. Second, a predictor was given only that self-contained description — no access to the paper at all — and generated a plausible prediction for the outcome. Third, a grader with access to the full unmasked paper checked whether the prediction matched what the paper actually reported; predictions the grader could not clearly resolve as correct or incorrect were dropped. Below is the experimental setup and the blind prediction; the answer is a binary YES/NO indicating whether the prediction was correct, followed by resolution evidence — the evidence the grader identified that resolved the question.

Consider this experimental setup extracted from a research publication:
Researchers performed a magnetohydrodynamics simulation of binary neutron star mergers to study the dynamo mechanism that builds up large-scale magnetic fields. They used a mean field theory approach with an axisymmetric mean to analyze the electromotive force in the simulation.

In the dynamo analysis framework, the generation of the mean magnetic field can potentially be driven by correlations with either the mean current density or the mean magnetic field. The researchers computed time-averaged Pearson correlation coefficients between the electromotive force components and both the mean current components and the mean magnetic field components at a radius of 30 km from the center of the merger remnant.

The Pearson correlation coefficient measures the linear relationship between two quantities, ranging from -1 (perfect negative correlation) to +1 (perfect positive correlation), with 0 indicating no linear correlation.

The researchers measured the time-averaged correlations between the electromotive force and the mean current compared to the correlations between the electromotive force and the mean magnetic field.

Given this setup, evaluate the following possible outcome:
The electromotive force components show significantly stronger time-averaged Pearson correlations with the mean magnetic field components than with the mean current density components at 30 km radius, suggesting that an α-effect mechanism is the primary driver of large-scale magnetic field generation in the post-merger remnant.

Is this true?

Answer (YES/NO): YES